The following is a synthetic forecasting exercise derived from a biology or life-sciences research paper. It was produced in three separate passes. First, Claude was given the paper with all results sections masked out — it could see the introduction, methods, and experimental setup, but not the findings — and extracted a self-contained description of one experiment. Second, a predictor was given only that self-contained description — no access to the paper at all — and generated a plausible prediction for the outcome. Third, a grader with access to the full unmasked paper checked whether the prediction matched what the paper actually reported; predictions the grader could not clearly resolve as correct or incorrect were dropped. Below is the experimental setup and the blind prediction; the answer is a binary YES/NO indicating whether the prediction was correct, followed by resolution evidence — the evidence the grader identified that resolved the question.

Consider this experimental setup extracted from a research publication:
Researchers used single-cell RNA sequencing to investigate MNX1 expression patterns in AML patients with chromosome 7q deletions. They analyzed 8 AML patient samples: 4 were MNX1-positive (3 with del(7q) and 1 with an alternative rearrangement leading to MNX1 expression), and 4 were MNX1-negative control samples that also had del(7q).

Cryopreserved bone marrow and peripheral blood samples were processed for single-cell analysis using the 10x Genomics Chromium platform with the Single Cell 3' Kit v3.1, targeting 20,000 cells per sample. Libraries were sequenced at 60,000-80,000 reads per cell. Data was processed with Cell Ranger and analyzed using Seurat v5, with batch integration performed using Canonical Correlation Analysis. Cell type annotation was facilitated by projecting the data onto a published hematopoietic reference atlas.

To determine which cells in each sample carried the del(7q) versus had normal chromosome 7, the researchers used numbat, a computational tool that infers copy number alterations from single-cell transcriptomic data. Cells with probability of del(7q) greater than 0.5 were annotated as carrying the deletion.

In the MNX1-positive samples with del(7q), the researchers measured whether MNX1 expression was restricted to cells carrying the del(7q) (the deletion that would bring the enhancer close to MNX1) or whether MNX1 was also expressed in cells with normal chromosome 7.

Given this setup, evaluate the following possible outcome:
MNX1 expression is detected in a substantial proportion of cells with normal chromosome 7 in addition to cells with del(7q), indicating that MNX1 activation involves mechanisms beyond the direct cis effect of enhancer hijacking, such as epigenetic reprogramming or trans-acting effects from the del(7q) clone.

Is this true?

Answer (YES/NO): NO